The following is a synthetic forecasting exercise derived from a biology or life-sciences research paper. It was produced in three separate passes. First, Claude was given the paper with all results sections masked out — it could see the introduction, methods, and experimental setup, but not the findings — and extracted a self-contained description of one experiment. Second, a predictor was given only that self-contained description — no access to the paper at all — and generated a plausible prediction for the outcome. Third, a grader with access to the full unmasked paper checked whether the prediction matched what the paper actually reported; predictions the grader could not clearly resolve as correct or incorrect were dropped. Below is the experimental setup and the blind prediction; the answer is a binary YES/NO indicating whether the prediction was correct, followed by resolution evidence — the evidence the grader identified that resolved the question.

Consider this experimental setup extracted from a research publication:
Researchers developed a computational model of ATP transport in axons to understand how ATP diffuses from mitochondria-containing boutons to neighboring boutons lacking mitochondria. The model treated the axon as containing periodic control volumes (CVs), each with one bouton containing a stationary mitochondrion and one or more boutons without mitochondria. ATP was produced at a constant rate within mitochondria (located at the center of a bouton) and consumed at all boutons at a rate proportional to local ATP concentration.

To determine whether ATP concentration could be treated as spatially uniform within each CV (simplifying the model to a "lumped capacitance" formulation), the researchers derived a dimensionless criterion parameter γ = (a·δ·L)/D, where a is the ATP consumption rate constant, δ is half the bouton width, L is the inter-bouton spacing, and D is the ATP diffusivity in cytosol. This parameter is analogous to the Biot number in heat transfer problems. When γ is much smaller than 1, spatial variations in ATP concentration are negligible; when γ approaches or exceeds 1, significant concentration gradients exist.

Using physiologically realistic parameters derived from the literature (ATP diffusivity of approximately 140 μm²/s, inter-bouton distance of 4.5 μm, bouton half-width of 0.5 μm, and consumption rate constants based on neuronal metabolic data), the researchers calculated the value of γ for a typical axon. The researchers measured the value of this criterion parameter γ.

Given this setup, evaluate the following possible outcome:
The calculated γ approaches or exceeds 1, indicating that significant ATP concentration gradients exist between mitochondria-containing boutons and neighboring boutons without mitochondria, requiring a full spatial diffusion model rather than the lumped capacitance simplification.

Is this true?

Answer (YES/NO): NO